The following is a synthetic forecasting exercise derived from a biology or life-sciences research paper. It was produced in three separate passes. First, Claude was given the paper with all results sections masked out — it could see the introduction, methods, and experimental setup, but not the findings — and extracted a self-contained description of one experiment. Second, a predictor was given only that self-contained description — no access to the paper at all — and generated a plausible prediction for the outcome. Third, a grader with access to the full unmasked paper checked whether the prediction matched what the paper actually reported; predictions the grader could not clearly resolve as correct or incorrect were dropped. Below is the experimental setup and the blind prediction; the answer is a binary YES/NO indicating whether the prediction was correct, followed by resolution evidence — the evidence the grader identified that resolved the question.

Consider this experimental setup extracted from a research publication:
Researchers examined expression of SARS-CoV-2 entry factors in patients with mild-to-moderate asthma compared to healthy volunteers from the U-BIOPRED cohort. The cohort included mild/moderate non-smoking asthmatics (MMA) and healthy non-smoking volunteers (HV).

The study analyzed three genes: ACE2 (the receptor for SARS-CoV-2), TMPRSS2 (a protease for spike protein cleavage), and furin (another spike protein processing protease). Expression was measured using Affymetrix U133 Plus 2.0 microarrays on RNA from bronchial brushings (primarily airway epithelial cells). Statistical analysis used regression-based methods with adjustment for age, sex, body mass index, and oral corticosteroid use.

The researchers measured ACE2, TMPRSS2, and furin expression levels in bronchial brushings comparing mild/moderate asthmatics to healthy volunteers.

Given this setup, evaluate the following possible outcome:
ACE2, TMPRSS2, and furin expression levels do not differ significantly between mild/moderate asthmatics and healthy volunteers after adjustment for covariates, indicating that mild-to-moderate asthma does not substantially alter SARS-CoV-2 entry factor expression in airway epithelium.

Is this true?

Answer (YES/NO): YES